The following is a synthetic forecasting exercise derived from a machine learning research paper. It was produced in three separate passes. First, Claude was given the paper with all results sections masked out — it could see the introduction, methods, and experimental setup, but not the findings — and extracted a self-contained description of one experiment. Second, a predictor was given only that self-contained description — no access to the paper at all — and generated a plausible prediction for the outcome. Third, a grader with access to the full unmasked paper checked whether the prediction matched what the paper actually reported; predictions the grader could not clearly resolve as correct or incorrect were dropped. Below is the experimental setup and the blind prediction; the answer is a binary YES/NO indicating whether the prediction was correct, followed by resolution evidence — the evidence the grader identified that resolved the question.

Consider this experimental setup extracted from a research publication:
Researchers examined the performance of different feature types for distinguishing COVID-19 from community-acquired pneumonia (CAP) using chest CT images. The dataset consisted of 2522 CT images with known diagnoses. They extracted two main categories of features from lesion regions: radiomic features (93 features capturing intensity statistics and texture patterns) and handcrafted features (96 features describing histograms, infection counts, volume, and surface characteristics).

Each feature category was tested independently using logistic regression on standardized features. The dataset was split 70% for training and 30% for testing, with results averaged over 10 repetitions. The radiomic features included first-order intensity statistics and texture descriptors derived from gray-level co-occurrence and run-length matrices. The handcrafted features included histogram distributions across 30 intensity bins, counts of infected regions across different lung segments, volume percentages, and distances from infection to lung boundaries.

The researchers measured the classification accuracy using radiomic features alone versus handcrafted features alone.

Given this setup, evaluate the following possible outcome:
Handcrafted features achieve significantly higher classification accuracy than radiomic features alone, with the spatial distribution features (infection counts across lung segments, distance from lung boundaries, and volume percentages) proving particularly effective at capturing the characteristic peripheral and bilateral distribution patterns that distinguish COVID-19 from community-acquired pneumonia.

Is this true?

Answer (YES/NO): NO